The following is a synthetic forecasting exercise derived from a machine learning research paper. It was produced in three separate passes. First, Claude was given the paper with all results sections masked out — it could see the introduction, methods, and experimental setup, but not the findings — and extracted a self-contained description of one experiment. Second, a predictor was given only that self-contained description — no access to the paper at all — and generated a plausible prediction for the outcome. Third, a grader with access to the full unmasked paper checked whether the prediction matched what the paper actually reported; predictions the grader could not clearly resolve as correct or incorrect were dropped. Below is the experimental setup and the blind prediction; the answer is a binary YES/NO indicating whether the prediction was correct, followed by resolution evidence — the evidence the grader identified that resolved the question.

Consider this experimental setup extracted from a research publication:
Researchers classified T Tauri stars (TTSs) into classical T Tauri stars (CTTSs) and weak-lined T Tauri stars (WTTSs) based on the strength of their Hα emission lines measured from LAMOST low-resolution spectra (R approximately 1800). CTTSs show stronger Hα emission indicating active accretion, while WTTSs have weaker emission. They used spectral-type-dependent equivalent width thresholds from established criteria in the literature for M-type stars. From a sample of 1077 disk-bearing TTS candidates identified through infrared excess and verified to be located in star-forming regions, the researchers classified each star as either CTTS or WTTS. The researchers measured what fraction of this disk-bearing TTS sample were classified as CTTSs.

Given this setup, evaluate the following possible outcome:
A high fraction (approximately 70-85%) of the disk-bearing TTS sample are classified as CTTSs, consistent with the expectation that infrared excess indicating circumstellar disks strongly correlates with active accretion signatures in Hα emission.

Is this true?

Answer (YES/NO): NO